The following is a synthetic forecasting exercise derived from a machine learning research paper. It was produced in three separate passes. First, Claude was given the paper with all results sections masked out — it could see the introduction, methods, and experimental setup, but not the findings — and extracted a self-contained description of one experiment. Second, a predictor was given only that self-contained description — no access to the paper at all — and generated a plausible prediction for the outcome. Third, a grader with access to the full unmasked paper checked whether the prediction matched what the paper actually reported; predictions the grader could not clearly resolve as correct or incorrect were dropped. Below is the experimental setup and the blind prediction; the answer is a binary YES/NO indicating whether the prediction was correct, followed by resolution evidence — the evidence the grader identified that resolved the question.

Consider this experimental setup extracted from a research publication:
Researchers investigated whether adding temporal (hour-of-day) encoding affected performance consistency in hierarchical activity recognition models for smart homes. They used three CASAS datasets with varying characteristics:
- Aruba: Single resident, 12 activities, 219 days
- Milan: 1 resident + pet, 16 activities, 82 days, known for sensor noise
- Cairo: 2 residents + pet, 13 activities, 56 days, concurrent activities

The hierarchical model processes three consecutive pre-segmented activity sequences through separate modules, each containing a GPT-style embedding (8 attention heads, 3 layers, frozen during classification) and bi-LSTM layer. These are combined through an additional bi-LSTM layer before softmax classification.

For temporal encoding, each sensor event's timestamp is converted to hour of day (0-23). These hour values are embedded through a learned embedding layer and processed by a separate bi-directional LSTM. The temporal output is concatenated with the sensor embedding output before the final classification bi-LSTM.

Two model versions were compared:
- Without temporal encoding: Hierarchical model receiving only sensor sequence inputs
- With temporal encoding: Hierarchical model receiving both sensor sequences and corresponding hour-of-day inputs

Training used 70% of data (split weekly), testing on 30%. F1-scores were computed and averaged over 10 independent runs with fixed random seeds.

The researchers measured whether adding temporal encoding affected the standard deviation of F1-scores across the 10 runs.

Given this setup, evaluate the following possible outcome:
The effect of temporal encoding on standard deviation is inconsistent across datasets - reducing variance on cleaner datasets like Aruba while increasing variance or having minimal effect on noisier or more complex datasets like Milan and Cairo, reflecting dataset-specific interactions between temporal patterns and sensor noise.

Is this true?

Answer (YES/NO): NO